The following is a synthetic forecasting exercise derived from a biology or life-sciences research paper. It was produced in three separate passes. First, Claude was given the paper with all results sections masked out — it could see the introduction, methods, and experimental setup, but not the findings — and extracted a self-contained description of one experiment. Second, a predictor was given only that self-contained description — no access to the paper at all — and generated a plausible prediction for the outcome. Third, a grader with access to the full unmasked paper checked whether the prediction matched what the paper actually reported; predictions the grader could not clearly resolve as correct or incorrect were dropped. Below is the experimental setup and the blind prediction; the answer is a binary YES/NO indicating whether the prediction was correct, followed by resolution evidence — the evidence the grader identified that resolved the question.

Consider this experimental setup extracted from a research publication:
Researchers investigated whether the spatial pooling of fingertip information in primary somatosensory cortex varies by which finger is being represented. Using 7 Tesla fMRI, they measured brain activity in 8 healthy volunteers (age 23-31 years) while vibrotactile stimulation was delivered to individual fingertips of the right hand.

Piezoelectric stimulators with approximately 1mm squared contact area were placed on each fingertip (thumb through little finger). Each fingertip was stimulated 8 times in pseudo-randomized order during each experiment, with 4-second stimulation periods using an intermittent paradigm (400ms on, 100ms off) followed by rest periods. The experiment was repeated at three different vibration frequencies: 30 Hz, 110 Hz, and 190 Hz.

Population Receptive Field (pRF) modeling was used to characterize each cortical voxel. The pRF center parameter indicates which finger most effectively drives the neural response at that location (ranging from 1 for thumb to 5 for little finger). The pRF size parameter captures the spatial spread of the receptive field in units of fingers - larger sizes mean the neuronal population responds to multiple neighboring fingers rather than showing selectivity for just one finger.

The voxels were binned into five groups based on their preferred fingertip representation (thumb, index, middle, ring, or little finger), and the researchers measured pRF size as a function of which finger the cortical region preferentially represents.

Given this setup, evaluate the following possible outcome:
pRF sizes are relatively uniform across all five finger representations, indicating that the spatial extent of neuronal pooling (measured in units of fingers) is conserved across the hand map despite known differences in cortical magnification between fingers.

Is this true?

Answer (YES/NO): NO